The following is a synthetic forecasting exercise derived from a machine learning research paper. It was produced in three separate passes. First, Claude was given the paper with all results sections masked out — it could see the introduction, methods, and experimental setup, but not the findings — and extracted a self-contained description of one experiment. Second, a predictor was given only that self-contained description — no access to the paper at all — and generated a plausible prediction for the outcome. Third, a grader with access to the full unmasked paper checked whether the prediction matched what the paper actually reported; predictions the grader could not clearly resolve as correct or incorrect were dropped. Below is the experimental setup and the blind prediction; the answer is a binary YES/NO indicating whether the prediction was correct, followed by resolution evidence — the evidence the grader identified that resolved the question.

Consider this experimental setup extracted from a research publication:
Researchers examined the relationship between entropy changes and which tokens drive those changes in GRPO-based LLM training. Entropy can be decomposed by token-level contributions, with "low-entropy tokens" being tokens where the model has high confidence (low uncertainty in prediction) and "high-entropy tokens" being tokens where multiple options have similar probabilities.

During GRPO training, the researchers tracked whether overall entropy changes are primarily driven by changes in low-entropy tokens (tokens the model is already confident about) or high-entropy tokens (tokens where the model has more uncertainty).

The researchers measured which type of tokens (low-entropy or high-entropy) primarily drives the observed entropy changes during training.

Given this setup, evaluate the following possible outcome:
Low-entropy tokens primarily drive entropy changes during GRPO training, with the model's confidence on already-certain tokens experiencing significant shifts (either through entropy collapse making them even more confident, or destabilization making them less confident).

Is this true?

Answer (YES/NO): YES